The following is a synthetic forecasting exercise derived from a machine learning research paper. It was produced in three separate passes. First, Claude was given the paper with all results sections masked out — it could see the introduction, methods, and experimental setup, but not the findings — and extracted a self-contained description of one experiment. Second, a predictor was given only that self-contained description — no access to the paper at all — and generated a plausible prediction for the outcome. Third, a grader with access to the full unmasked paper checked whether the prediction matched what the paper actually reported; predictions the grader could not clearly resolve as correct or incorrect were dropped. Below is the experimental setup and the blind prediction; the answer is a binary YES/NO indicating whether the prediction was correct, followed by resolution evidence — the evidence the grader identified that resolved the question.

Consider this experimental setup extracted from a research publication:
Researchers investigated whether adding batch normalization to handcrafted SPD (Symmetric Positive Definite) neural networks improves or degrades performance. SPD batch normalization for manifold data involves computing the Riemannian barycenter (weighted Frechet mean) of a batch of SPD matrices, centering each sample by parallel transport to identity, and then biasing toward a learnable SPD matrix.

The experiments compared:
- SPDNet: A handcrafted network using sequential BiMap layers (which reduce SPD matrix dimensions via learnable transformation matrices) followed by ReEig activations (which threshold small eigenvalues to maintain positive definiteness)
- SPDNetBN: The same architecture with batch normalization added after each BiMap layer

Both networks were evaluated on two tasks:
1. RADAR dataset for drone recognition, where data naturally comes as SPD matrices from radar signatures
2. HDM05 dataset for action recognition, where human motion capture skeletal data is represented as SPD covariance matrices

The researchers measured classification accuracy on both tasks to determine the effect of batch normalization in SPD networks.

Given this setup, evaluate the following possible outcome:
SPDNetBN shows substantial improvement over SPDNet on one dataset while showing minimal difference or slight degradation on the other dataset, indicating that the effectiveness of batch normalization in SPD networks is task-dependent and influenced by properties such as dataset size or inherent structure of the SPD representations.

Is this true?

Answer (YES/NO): YES